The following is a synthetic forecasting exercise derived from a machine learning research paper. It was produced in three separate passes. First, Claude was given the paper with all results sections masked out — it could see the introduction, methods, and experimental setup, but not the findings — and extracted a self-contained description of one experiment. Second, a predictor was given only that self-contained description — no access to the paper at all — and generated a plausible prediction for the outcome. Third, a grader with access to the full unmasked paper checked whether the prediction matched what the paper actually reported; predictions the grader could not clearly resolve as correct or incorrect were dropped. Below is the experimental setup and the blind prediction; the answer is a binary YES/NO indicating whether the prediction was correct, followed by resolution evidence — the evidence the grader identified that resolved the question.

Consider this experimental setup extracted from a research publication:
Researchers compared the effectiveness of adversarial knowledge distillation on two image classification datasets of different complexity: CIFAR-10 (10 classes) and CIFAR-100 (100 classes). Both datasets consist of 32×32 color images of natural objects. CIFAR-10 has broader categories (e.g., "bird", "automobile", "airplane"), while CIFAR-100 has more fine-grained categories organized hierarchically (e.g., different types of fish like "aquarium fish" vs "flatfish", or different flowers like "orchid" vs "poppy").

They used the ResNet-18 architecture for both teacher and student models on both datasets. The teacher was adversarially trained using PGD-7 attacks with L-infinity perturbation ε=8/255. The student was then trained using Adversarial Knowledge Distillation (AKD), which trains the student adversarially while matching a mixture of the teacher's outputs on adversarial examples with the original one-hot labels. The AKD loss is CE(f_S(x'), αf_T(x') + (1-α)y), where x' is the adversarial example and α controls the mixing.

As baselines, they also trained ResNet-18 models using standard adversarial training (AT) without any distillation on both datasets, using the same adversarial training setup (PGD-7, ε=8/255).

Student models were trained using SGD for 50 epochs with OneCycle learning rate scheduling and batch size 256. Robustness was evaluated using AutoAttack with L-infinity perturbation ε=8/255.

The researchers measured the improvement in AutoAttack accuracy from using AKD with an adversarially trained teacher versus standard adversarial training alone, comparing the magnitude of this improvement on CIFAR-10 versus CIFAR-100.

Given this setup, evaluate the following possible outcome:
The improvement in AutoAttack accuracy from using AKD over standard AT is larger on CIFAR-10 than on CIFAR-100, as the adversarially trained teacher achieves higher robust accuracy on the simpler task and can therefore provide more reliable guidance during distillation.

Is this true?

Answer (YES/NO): NO